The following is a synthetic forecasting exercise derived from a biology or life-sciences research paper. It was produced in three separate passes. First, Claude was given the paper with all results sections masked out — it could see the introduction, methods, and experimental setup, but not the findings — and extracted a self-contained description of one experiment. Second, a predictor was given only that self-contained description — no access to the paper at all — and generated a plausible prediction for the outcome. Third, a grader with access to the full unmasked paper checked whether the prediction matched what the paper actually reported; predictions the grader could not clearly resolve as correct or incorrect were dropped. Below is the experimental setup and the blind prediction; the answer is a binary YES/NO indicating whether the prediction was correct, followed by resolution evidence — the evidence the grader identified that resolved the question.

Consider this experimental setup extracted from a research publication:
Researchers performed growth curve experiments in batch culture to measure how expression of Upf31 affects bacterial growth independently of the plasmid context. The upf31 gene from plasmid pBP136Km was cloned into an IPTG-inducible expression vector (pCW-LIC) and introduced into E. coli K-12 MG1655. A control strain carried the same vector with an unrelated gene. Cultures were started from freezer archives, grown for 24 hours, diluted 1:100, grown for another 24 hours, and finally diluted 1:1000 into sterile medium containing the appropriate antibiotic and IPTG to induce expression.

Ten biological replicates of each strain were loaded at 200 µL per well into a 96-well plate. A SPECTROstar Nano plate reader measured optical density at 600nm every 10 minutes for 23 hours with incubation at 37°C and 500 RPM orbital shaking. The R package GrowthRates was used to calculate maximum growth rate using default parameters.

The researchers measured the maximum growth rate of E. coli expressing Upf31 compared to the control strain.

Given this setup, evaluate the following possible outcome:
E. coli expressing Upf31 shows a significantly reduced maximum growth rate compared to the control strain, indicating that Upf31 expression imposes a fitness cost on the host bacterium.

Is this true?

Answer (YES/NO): NO